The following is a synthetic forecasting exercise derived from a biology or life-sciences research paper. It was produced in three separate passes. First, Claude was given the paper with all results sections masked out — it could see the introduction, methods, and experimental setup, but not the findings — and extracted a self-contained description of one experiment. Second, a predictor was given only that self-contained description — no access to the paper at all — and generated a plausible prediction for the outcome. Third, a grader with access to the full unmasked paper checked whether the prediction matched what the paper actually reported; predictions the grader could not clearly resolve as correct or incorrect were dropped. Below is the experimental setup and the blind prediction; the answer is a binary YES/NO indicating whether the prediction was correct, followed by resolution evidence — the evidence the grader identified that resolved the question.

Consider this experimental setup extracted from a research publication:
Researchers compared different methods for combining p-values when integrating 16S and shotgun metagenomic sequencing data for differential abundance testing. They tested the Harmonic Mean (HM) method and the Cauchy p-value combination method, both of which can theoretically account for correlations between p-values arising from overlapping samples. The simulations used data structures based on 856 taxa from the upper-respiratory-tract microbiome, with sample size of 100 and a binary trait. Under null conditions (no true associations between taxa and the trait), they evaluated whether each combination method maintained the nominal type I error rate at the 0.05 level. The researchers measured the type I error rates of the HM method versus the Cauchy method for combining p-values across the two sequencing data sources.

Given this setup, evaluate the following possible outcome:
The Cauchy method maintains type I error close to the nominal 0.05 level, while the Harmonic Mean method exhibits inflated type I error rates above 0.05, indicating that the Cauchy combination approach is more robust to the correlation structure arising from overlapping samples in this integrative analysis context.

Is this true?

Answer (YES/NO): YES